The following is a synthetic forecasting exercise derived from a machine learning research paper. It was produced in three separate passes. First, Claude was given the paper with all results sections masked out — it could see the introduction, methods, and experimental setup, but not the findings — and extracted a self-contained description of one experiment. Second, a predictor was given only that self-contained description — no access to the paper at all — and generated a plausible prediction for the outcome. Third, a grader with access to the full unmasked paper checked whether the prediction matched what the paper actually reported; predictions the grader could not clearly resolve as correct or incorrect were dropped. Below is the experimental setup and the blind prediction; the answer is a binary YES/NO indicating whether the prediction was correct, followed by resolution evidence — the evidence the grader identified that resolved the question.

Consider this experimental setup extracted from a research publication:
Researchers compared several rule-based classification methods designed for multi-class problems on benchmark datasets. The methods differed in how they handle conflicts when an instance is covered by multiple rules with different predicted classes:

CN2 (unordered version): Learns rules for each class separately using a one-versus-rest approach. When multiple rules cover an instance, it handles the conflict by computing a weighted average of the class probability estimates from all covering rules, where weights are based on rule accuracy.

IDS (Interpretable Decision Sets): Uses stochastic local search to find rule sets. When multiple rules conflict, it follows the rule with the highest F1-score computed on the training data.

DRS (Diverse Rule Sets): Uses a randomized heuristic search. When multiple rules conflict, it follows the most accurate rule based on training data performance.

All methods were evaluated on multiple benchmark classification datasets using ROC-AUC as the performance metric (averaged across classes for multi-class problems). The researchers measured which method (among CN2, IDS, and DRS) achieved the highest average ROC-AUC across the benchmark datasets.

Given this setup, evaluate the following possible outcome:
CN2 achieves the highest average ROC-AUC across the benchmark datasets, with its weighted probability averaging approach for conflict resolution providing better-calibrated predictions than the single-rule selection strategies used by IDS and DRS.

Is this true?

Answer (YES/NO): NO